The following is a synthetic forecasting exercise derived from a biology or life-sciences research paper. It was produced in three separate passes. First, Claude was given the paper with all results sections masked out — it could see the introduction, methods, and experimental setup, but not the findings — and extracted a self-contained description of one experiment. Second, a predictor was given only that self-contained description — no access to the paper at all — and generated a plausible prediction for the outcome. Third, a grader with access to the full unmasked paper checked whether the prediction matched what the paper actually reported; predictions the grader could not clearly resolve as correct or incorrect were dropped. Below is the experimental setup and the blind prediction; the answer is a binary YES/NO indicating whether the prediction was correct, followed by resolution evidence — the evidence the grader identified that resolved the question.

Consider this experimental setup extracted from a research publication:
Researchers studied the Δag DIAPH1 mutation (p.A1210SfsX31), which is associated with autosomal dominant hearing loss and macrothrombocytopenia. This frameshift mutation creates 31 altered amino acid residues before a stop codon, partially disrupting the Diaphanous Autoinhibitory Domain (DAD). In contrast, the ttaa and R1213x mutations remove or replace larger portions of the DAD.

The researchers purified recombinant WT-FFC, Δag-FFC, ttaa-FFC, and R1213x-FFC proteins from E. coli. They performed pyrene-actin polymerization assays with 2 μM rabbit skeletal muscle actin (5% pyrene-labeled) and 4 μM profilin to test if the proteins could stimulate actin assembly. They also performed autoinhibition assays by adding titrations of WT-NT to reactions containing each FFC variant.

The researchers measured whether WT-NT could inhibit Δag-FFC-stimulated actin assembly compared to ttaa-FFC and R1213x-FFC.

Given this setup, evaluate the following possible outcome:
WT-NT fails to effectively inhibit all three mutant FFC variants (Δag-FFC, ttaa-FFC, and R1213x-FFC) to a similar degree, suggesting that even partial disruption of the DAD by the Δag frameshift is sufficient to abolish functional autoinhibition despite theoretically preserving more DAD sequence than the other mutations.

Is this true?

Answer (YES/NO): NO